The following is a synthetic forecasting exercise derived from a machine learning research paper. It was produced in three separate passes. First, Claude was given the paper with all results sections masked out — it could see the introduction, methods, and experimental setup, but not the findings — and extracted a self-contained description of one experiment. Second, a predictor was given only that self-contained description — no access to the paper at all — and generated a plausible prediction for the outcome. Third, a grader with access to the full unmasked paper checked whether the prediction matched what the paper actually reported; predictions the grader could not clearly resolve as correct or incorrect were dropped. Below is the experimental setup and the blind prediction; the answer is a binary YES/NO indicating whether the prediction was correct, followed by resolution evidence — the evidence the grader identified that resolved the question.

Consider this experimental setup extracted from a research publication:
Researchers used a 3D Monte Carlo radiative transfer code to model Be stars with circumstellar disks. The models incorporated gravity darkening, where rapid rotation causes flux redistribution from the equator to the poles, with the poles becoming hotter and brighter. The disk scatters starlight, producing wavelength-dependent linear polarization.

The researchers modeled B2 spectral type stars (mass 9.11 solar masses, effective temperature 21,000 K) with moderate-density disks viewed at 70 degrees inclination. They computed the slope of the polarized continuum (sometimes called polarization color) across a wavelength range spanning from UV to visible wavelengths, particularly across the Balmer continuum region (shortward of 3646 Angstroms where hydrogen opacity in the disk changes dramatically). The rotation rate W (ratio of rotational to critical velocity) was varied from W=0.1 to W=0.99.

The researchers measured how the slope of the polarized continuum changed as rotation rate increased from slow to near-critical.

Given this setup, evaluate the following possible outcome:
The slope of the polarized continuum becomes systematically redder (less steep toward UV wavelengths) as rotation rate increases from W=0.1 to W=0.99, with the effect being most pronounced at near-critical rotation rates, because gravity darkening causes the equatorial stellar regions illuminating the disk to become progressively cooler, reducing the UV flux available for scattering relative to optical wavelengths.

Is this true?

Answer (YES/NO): NO